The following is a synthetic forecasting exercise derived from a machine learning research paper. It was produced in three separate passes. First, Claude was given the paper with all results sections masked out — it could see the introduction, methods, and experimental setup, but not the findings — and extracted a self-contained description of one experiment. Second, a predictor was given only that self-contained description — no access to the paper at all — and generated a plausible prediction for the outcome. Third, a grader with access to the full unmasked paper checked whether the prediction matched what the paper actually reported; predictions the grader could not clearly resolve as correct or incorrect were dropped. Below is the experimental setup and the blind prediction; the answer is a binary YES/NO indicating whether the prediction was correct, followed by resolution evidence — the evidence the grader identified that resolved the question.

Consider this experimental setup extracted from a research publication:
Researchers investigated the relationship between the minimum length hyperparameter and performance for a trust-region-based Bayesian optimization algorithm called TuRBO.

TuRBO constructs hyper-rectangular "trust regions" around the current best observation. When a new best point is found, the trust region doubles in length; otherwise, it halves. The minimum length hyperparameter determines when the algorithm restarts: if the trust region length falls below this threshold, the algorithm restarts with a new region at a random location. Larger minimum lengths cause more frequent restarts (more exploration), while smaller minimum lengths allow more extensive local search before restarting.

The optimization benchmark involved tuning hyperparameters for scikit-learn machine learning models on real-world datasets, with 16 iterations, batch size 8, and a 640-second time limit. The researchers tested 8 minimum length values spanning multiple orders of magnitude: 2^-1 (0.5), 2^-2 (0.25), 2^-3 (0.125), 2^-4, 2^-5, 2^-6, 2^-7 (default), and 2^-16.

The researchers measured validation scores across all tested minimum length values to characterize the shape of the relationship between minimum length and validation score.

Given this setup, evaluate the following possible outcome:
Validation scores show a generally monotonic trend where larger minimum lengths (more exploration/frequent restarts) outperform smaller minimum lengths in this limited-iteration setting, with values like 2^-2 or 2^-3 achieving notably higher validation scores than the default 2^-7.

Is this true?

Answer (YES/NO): NO